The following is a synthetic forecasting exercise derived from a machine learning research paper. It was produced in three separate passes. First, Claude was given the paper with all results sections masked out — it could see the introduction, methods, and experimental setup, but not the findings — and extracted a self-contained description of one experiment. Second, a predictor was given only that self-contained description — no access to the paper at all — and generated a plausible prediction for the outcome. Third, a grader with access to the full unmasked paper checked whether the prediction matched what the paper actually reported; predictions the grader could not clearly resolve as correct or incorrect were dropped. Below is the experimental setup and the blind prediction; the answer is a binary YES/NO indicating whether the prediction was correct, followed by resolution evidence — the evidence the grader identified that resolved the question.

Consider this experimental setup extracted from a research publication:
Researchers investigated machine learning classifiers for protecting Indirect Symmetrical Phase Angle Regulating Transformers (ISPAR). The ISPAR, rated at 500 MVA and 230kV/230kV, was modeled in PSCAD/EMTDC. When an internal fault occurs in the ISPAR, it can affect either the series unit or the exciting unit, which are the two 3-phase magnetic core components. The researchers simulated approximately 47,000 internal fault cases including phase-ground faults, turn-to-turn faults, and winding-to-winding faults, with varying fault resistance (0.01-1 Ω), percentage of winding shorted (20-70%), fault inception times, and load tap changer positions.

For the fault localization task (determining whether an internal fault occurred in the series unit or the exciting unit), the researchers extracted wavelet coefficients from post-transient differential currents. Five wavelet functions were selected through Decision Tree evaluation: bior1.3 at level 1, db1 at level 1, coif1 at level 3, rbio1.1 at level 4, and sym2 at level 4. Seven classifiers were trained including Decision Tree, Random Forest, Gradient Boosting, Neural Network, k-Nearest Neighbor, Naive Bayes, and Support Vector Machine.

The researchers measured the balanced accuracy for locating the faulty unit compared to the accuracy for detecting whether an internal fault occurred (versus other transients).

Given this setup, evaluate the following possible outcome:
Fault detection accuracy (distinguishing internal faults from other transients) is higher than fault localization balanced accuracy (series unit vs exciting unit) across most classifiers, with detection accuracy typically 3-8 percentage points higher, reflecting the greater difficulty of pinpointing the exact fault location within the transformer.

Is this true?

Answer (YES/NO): NO